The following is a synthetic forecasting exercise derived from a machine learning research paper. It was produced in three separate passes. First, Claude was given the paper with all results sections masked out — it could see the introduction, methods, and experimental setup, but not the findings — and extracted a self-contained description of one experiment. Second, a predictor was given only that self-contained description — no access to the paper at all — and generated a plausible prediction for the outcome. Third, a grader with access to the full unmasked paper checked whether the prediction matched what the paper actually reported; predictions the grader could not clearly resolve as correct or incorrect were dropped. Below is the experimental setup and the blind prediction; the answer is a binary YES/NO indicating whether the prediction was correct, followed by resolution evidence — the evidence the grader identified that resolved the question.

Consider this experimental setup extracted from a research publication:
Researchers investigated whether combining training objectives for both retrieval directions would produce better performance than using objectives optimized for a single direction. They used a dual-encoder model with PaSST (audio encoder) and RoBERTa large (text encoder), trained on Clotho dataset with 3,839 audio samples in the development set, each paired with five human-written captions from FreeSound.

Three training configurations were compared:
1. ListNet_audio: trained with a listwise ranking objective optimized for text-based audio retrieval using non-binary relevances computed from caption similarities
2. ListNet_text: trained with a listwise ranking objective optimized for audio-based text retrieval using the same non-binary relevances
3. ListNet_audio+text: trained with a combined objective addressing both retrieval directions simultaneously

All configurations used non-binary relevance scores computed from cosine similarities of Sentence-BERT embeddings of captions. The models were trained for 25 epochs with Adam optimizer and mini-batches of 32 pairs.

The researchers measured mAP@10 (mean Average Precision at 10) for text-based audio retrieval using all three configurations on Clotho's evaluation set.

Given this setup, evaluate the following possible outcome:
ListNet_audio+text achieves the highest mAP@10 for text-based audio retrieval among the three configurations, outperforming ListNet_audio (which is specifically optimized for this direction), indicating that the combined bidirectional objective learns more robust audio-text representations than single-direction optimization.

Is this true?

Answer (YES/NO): NO